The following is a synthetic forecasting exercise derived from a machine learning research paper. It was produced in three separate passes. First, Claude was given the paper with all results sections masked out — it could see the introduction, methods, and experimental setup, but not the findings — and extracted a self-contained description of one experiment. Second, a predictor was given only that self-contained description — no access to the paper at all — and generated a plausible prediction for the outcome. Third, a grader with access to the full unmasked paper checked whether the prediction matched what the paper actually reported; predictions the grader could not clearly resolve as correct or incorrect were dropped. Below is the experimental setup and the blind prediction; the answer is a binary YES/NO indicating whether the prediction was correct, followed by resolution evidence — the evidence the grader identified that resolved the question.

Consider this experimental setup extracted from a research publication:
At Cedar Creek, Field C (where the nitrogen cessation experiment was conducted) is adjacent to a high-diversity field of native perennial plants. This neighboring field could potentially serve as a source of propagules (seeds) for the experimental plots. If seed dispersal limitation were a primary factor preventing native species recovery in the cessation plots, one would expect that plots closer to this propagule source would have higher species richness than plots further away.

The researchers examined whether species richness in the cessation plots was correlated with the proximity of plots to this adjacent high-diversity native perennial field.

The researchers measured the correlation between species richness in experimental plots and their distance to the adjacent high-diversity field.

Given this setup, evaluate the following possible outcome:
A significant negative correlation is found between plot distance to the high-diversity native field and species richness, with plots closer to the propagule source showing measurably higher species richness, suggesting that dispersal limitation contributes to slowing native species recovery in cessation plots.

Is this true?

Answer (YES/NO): NO